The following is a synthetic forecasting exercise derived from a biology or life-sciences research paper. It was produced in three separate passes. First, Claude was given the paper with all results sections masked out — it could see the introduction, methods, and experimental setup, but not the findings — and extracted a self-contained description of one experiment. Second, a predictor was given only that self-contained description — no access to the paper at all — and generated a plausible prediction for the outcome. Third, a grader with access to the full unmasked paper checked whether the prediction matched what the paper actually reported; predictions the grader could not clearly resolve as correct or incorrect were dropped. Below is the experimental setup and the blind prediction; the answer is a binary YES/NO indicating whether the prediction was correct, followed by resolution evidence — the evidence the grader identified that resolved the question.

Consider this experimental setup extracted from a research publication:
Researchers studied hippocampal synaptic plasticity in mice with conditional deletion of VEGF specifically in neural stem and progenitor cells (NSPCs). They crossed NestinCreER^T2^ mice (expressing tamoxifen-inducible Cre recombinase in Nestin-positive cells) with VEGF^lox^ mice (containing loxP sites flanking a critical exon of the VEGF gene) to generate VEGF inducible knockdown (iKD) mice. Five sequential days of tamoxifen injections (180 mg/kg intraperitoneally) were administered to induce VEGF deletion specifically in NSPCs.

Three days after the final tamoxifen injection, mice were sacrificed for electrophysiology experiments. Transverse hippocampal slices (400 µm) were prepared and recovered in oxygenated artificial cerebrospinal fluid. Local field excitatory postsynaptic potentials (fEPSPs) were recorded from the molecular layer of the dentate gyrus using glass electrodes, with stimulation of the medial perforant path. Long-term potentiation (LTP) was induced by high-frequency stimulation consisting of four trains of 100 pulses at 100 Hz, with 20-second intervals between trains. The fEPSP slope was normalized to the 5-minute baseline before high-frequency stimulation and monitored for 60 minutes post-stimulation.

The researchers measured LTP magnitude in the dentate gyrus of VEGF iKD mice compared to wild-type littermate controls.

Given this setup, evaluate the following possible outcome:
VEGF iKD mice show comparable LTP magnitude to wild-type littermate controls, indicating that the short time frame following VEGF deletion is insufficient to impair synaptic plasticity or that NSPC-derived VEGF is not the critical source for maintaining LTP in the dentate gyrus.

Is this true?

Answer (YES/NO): NO